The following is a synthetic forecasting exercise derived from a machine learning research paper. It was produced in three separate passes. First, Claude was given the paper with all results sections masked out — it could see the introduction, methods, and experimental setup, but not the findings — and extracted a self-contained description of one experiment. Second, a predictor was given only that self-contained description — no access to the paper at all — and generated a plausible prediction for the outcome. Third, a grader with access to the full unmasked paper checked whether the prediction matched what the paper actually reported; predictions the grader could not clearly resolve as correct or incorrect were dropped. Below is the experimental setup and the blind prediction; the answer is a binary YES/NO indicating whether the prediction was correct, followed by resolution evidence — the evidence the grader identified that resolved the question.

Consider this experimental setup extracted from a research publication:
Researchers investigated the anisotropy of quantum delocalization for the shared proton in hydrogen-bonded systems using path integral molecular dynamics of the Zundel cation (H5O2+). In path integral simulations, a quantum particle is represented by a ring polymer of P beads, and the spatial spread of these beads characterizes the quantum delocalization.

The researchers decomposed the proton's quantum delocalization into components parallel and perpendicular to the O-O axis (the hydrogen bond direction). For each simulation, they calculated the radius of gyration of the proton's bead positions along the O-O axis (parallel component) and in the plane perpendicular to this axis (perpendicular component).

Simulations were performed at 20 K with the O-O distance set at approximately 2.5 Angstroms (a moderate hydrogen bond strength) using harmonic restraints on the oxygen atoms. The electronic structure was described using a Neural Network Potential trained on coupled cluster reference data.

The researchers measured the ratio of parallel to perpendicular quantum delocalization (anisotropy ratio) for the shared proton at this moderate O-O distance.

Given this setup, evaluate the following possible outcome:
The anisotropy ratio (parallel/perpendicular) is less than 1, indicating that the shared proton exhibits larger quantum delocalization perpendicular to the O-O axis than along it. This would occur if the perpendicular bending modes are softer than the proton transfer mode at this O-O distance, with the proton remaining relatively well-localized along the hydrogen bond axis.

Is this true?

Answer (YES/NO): NO